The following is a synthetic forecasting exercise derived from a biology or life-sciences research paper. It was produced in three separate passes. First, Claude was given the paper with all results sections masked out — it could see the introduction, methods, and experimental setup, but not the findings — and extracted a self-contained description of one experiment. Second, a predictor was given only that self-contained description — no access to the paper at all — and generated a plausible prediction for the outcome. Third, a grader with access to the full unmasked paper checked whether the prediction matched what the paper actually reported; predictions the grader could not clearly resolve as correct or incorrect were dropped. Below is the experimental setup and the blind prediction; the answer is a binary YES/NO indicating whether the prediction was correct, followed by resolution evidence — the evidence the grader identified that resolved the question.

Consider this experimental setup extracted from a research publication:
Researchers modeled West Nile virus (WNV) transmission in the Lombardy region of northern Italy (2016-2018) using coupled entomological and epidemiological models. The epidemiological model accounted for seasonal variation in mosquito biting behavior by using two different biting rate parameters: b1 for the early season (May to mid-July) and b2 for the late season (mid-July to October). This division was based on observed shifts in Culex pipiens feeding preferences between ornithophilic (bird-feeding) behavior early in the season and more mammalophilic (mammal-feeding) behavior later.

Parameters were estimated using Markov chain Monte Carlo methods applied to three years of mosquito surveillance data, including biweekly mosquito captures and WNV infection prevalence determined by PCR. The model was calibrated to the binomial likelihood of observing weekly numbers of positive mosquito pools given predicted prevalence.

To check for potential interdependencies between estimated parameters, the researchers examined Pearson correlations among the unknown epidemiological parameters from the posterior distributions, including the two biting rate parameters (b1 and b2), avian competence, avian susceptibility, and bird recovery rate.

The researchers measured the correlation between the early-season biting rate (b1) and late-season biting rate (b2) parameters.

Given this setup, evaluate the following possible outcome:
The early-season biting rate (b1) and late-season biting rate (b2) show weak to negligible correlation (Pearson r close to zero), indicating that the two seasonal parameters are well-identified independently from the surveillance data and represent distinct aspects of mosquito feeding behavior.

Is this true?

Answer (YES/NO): YES